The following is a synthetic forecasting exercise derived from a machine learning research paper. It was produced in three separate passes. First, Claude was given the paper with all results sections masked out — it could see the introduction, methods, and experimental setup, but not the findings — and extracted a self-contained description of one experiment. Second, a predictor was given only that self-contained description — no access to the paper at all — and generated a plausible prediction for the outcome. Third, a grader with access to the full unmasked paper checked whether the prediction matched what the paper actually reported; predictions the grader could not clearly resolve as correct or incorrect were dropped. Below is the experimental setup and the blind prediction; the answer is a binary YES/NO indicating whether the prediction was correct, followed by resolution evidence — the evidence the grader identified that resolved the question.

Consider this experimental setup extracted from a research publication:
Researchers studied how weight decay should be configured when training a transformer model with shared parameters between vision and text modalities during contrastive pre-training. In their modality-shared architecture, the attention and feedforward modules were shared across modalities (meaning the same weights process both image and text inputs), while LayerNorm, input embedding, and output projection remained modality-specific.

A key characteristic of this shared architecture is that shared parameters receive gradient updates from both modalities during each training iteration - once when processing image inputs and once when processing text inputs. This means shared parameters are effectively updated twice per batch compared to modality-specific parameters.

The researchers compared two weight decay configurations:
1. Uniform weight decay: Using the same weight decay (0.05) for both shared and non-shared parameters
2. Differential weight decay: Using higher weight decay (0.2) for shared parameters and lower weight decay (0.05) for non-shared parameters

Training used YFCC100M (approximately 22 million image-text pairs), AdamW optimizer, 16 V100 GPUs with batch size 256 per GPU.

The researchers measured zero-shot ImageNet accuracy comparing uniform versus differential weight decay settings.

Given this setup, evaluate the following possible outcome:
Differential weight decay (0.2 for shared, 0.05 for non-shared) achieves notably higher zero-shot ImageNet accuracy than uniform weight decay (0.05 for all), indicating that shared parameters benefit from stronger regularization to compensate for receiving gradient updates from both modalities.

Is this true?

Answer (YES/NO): YES